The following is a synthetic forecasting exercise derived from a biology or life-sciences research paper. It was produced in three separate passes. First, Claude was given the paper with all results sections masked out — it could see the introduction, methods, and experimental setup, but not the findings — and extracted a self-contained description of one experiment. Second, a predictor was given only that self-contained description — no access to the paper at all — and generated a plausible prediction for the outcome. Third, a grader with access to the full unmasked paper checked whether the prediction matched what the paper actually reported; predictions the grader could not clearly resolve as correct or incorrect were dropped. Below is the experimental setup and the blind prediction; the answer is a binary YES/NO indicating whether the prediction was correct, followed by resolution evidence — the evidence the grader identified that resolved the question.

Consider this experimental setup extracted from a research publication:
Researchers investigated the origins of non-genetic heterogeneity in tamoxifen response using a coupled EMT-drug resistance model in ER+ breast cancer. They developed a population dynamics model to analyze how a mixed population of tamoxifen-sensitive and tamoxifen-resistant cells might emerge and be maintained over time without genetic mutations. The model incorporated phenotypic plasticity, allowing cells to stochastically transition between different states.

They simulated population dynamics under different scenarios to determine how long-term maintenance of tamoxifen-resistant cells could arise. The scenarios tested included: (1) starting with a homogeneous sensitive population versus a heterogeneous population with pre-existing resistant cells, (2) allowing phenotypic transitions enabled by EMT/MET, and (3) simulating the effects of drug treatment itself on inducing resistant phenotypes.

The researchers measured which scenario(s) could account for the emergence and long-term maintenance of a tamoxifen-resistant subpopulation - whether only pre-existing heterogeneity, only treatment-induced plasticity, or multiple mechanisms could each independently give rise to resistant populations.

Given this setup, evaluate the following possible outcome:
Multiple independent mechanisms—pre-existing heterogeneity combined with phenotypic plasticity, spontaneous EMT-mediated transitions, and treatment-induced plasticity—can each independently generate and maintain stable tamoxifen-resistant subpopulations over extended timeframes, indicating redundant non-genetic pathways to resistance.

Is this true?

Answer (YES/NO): NO